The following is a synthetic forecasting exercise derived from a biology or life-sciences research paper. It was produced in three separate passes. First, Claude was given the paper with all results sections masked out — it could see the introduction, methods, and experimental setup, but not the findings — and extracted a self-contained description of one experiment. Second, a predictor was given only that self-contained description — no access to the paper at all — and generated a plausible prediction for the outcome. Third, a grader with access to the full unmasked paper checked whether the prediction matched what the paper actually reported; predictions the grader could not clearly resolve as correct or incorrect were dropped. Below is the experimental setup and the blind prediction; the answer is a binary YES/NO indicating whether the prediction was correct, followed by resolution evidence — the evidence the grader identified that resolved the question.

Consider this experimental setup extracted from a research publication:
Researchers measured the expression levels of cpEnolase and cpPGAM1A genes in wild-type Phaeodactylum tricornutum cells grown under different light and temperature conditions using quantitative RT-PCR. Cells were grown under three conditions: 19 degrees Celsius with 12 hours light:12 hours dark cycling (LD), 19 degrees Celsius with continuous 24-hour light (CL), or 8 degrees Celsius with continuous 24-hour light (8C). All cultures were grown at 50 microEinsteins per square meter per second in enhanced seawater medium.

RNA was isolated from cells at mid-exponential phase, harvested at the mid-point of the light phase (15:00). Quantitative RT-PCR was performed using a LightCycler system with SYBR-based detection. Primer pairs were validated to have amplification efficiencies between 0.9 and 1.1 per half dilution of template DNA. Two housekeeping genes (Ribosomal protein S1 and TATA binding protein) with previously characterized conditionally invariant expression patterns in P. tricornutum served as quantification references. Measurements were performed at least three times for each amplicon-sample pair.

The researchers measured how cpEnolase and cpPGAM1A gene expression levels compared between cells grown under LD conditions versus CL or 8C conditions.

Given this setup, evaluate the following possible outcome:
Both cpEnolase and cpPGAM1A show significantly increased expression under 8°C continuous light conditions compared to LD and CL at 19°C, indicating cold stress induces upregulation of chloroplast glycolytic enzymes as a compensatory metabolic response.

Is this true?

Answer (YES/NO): NO